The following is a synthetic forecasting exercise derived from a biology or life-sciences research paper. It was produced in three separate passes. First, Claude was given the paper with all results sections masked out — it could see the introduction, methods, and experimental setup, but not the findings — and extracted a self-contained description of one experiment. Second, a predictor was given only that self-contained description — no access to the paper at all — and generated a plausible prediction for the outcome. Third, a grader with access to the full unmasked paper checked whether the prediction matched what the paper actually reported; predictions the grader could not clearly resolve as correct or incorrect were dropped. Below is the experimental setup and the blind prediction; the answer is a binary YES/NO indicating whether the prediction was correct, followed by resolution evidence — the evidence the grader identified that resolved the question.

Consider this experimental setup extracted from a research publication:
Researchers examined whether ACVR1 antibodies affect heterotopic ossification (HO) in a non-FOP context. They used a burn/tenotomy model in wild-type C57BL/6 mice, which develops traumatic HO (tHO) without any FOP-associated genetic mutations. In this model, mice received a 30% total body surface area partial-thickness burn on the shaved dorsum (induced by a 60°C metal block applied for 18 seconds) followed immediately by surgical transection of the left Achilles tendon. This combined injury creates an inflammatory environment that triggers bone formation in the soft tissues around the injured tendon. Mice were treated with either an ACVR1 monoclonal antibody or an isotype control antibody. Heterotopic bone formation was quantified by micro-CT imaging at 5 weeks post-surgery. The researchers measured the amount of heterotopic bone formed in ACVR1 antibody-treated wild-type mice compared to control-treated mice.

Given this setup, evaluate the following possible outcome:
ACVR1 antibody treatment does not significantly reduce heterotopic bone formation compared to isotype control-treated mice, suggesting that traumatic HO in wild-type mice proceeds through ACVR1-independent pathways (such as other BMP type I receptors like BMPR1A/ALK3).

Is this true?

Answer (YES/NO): NO